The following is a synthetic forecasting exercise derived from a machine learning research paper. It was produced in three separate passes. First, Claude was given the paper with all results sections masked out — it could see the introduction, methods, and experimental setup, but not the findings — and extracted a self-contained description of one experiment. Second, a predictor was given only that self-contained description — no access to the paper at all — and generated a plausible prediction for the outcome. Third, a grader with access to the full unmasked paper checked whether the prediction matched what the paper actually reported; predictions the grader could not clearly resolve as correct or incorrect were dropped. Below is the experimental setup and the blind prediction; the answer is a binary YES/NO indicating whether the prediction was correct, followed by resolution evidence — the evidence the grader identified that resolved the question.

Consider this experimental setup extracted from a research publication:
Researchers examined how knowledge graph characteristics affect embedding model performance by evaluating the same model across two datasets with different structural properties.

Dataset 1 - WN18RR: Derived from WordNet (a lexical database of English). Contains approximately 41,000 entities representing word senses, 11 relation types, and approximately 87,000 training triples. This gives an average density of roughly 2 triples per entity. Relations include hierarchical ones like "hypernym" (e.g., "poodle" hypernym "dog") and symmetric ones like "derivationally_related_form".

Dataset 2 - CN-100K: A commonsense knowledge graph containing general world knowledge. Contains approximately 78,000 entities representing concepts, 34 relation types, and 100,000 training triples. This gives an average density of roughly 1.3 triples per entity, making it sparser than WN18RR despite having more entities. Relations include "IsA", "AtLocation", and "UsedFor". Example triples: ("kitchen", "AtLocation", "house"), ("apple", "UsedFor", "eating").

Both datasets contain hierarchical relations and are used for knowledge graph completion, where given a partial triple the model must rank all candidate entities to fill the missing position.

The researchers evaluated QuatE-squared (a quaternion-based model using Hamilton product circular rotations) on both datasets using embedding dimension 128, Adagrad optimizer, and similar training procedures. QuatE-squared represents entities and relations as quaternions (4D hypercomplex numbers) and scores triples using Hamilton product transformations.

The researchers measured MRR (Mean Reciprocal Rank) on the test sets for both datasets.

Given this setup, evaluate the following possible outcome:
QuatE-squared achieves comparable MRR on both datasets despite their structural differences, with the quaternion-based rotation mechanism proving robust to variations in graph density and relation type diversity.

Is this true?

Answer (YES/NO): NO